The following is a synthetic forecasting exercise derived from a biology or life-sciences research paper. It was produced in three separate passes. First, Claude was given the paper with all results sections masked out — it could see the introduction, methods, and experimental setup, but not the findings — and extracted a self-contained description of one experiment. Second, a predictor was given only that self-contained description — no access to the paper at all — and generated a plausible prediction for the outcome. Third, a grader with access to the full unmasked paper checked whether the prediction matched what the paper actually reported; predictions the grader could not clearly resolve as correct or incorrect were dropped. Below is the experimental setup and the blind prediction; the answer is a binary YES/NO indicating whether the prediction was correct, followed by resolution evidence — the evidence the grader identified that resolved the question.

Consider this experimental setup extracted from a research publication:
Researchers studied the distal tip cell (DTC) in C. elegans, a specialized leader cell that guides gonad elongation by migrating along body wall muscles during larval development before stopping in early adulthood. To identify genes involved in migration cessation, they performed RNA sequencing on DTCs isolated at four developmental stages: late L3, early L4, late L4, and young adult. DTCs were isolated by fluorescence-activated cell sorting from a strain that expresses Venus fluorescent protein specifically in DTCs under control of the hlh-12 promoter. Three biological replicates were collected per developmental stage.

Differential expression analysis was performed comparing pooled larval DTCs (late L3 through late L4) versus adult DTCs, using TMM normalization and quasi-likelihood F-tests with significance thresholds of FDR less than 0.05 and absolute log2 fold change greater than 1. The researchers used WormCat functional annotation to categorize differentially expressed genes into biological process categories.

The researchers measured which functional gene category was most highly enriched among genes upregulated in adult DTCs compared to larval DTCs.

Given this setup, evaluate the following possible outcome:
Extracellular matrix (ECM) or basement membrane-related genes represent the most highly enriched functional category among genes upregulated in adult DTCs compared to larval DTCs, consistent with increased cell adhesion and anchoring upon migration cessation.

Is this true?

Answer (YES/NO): NO